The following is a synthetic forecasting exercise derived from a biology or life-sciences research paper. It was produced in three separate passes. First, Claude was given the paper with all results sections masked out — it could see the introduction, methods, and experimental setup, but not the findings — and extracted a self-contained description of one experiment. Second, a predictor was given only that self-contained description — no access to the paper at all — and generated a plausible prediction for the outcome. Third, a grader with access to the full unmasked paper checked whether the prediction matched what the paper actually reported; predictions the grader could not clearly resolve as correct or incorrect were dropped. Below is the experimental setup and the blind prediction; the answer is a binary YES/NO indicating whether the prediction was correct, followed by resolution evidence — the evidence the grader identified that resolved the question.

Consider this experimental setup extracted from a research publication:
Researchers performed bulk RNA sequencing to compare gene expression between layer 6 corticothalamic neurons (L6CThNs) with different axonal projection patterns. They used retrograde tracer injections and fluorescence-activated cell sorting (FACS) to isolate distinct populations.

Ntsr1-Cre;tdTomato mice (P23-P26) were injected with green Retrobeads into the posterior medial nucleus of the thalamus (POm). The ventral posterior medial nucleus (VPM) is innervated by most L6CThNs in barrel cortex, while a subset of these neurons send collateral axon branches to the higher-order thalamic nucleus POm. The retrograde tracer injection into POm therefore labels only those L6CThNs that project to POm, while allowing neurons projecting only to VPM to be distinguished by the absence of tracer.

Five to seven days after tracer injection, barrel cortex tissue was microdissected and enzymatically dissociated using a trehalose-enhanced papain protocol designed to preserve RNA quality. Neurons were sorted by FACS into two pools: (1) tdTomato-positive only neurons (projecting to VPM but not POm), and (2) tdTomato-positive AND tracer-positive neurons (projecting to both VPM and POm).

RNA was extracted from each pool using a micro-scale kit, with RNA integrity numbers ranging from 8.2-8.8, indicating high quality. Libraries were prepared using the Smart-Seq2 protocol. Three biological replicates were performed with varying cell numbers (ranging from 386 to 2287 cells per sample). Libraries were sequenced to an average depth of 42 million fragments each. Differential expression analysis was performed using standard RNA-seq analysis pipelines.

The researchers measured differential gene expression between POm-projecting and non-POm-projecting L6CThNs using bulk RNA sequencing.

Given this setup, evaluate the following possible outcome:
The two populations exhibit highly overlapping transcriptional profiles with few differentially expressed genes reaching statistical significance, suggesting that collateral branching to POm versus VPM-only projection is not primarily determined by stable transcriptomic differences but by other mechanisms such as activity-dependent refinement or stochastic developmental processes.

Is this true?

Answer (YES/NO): NO